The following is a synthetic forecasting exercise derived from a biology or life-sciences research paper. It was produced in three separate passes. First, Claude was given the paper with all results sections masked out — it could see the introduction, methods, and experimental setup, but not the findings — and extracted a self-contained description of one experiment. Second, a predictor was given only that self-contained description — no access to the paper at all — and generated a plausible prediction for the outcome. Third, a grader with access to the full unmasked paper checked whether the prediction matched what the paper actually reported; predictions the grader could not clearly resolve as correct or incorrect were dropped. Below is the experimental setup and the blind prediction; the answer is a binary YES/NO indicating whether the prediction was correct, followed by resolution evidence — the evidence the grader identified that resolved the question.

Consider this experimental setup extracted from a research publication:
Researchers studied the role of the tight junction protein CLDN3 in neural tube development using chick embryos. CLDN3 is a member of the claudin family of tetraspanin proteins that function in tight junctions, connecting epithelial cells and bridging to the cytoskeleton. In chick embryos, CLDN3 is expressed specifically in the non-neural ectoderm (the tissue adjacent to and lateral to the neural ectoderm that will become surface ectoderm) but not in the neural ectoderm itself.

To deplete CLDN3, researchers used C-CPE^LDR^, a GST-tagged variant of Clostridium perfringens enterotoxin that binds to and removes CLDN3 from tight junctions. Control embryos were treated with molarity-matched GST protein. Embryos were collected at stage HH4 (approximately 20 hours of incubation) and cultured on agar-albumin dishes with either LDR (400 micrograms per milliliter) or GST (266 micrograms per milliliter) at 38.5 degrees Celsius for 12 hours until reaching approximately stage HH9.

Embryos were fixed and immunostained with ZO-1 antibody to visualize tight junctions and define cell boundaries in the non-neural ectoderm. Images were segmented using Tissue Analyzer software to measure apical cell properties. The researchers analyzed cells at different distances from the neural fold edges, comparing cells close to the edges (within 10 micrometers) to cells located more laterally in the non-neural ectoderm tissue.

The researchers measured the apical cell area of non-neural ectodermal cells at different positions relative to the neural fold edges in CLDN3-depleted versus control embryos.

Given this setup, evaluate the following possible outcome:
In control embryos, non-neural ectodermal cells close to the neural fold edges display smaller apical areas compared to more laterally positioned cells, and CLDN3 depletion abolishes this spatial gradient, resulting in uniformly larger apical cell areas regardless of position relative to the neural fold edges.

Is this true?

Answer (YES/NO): NO